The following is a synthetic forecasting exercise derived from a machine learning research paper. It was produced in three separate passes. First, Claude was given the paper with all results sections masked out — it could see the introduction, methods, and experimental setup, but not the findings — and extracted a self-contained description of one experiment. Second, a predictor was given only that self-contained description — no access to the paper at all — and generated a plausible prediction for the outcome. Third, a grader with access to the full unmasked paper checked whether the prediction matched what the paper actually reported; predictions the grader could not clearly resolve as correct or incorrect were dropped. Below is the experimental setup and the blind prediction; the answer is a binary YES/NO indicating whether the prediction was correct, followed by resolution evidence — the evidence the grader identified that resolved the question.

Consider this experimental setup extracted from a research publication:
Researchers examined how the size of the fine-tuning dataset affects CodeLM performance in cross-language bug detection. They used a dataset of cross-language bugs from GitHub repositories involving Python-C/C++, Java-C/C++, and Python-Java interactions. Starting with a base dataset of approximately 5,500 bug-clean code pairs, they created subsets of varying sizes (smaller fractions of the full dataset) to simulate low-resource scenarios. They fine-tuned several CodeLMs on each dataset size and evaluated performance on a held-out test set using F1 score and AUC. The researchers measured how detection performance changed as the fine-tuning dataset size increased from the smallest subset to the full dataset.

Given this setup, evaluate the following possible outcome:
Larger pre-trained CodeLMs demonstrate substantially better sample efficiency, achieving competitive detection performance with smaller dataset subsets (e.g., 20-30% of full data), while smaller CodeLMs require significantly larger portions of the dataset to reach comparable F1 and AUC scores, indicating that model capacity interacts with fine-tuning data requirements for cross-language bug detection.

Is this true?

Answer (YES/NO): NO